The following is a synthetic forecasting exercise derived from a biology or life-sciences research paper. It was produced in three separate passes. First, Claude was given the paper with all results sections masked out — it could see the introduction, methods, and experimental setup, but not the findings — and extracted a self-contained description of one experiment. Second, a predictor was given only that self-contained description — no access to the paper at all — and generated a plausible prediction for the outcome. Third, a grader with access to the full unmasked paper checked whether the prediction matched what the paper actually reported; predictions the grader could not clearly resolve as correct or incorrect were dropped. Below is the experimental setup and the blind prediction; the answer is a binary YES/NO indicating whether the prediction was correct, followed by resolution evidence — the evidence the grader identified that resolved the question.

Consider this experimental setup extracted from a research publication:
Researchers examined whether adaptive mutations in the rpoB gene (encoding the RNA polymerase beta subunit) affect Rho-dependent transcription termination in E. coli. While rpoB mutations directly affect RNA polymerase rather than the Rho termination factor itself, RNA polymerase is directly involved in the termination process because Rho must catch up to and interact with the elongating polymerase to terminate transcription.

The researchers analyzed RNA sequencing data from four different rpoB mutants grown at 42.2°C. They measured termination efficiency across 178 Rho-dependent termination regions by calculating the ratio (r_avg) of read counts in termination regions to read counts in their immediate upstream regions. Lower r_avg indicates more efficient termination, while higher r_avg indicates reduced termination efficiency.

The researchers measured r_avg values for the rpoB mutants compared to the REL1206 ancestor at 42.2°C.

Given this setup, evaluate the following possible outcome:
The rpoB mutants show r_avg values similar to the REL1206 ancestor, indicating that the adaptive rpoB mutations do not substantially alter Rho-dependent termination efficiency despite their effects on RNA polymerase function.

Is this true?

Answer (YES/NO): NO